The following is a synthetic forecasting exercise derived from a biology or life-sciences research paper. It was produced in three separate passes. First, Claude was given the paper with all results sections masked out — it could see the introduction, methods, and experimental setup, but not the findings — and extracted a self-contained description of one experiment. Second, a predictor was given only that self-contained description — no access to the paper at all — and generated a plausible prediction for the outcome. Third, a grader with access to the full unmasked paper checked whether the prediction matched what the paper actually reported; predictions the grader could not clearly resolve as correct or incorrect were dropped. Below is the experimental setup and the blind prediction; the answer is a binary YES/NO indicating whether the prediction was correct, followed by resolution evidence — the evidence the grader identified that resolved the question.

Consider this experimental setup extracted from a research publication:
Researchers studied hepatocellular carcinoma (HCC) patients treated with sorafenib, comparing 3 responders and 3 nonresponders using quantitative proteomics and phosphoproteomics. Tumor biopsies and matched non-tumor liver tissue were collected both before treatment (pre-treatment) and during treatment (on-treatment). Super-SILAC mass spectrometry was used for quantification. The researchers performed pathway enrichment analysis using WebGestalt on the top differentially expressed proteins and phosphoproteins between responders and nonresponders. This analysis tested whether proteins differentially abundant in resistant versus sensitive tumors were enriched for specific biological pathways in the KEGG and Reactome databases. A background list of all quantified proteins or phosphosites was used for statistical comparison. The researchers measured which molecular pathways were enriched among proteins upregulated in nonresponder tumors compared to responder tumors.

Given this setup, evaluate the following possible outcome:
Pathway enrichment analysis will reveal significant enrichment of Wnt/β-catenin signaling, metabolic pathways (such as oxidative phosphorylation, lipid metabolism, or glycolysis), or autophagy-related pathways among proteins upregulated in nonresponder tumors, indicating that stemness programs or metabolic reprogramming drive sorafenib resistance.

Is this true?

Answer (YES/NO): NO